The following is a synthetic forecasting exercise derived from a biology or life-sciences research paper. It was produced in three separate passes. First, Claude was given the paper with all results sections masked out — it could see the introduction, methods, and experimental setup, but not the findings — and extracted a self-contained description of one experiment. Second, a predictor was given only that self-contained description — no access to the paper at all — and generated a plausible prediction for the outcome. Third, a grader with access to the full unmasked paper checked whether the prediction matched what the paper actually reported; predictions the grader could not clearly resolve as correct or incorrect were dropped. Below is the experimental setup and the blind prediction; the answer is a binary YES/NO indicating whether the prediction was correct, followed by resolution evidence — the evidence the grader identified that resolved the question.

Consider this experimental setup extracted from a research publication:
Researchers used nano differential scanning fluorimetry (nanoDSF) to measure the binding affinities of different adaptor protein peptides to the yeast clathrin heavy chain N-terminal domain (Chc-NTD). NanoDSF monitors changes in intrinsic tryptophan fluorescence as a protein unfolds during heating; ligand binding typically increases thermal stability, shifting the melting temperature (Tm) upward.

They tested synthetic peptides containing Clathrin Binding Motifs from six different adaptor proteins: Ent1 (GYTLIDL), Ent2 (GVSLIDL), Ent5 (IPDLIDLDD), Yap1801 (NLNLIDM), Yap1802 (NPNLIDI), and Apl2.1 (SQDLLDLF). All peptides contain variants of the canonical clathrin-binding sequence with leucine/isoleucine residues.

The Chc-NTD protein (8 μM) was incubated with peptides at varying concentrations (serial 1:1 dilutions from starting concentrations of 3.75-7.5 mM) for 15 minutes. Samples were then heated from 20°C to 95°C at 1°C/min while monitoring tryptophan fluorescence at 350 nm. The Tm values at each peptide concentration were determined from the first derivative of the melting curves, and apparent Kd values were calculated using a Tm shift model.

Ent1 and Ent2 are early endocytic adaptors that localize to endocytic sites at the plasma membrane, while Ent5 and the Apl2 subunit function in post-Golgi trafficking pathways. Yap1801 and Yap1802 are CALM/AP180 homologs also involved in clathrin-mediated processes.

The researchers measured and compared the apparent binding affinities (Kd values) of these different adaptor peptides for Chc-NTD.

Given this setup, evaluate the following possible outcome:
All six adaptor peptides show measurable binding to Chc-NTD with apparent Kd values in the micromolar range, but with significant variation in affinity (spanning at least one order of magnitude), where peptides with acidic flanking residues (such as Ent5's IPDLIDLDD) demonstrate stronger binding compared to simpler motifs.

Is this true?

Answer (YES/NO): YES